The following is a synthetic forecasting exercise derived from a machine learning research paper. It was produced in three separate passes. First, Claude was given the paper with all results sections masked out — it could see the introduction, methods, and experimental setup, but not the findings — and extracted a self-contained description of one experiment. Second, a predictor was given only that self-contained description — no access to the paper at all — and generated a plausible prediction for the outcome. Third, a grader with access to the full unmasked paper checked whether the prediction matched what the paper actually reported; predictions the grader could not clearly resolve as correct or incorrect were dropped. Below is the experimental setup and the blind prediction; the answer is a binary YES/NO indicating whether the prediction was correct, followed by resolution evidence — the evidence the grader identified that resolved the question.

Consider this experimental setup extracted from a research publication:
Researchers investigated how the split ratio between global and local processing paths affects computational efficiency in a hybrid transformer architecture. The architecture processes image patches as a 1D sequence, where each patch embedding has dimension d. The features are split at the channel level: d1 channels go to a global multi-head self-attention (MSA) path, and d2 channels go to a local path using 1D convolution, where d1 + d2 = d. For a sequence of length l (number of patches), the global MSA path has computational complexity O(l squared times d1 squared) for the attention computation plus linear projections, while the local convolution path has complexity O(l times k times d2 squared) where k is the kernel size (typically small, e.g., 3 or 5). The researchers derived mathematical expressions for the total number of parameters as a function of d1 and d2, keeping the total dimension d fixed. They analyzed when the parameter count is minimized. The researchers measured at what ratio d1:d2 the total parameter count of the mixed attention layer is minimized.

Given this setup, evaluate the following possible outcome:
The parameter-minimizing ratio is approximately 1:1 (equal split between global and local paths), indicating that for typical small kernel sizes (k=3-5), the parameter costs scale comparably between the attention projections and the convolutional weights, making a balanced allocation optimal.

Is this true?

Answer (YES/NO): YES